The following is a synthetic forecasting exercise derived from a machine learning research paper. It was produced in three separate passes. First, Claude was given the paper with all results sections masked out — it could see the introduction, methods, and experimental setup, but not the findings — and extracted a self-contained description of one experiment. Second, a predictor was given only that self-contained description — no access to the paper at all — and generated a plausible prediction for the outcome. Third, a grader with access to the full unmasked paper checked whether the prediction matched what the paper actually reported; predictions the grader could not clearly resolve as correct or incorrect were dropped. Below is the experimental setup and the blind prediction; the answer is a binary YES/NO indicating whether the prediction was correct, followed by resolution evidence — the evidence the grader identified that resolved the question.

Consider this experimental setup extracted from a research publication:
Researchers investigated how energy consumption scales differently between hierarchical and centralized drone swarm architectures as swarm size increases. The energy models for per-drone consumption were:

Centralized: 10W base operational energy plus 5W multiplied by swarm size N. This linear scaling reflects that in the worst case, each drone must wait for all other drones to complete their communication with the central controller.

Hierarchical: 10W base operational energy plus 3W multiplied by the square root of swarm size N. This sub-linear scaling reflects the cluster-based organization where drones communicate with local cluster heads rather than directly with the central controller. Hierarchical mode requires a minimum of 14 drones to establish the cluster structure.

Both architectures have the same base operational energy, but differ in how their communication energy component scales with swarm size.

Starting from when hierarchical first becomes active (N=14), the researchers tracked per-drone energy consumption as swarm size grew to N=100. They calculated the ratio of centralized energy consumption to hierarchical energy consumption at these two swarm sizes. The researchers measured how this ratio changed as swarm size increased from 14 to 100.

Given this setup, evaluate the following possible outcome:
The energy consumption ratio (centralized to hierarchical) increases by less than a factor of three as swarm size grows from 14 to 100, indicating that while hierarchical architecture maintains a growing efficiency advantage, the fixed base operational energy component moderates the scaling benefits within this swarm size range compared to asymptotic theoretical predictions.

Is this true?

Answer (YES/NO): NO